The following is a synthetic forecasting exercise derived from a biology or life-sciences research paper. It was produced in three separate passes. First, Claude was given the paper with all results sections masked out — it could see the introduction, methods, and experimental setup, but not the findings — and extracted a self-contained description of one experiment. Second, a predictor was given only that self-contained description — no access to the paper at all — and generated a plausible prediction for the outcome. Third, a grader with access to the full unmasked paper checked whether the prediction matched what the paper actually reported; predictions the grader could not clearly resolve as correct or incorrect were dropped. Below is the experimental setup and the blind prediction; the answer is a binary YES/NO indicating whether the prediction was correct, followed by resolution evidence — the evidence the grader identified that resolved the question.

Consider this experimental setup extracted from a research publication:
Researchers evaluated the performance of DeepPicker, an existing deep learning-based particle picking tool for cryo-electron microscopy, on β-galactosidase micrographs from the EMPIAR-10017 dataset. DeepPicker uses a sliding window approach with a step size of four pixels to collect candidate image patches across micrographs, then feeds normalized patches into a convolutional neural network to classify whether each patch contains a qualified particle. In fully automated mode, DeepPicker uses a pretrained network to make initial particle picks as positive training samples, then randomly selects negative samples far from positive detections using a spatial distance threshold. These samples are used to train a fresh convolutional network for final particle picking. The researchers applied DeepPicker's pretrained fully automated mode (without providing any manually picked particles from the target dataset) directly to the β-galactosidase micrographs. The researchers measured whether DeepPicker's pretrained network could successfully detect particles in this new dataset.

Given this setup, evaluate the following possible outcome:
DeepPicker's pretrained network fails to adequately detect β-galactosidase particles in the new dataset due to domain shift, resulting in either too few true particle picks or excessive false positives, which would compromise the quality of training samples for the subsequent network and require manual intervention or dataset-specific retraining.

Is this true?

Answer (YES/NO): YES